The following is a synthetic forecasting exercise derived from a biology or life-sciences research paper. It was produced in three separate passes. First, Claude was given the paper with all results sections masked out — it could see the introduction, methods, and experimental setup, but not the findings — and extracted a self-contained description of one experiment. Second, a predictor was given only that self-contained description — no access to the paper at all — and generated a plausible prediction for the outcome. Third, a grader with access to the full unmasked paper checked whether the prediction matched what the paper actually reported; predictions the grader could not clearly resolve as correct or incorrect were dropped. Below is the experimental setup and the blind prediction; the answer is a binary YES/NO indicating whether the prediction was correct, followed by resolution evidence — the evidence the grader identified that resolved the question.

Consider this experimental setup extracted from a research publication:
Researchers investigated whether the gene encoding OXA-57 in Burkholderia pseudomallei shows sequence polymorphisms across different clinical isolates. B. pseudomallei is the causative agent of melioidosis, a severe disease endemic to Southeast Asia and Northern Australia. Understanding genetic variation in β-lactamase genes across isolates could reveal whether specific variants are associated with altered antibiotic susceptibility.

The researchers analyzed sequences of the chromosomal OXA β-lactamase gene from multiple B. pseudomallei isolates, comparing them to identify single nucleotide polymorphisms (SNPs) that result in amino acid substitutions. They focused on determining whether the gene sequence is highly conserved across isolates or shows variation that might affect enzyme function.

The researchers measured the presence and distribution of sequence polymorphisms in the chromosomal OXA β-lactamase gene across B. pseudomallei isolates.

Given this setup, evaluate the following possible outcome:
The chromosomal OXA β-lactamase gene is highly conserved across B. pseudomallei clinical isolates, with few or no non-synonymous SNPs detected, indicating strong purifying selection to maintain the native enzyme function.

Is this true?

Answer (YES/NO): NO